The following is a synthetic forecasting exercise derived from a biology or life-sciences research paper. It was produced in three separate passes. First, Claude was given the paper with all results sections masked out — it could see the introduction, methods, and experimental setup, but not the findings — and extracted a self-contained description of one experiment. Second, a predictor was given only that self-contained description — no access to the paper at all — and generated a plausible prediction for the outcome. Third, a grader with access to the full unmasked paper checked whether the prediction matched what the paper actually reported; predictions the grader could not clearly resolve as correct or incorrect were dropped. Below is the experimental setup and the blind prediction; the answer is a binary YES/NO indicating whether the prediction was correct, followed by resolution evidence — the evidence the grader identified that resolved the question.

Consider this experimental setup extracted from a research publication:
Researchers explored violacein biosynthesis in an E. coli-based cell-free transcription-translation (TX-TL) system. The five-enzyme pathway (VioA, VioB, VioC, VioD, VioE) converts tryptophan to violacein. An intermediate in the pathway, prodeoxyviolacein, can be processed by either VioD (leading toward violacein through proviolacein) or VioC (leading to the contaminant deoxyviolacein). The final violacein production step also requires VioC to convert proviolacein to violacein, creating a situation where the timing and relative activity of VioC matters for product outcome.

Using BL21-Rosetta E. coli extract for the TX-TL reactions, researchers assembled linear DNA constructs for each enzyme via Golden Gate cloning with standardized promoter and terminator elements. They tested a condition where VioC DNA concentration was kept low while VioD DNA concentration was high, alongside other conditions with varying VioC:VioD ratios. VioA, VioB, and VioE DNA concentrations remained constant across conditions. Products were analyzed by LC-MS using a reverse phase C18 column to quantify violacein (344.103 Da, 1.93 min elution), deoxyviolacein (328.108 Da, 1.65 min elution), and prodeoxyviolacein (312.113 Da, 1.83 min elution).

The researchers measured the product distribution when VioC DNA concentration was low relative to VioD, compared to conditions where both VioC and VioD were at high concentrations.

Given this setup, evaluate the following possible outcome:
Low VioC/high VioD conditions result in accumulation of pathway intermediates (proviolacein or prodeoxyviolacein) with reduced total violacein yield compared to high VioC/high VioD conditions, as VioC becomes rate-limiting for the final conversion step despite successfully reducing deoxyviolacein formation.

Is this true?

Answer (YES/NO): YES